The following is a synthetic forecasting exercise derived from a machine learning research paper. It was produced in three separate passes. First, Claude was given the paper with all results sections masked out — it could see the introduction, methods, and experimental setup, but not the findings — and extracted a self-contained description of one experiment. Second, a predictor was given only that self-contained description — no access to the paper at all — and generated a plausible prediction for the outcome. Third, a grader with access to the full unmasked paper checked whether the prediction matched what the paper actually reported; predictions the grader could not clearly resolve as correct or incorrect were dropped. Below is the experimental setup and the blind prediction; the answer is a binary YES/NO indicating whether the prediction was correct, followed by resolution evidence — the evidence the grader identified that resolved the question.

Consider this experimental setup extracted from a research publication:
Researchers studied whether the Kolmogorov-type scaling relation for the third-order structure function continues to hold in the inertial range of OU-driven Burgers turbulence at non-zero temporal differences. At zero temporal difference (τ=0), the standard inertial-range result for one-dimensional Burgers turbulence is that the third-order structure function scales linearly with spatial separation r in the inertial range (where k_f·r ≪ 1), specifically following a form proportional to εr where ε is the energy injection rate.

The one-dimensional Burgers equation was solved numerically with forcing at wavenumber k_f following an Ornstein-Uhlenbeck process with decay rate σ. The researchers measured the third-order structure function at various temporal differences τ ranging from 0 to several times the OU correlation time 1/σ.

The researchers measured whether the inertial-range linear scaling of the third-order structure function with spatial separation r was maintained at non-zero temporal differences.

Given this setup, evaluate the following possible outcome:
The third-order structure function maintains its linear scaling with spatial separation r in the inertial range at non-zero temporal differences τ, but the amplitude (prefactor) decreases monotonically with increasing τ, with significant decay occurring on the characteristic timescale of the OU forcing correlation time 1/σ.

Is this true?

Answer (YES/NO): YES